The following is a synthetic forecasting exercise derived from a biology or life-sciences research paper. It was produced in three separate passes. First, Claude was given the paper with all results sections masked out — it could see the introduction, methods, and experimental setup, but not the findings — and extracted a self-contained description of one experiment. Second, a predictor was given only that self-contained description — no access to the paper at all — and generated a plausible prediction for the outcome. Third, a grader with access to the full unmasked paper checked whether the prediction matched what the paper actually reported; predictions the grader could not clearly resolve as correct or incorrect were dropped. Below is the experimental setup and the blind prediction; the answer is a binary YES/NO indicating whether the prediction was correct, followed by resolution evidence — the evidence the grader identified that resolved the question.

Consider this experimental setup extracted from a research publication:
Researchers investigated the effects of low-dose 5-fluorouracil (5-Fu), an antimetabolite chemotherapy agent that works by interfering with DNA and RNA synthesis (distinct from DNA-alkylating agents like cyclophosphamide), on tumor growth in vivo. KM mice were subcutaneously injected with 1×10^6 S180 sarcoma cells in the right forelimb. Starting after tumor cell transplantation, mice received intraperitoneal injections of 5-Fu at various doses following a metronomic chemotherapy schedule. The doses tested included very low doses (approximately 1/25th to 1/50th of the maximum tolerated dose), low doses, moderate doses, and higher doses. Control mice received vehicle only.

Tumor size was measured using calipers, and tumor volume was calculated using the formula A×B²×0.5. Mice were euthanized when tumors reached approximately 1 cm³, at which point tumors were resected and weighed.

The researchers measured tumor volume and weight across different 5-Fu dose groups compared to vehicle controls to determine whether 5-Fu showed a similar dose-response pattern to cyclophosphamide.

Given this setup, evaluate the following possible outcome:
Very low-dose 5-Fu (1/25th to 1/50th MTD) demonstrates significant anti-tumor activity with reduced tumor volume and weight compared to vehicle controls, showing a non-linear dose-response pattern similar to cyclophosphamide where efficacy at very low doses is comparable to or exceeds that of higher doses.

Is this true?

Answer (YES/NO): NO